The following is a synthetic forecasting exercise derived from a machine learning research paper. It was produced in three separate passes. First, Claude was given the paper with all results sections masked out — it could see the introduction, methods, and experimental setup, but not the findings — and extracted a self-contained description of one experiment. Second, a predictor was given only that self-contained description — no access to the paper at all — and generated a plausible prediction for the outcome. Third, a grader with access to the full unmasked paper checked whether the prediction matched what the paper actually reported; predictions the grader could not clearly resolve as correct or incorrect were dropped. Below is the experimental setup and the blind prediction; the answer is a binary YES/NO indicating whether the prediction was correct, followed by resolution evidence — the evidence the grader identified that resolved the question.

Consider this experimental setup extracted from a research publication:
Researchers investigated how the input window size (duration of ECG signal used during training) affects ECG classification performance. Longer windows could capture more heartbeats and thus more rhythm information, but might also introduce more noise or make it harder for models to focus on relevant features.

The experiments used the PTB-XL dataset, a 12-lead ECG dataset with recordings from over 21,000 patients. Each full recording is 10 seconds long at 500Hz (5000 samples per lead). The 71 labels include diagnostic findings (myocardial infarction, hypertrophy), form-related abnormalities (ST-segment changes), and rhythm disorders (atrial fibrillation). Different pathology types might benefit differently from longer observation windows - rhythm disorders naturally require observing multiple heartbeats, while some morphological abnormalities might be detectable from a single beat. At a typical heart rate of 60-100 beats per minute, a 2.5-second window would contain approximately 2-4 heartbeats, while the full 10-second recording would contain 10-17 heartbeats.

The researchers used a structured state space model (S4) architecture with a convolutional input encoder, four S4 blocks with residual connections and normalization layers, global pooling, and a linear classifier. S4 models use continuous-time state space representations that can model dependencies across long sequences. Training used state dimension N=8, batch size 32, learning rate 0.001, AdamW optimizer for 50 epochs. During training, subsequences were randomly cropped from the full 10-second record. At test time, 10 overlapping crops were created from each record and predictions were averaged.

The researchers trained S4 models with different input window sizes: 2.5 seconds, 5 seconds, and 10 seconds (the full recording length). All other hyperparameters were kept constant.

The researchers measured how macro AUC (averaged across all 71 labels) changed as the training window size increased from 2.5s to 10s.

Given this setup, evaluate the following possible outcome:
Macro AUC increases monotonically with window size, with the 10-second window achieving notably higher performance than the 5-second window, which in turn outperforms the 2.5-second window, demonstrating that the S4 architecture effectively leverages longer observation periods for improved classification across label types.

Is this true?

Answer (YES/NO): NO